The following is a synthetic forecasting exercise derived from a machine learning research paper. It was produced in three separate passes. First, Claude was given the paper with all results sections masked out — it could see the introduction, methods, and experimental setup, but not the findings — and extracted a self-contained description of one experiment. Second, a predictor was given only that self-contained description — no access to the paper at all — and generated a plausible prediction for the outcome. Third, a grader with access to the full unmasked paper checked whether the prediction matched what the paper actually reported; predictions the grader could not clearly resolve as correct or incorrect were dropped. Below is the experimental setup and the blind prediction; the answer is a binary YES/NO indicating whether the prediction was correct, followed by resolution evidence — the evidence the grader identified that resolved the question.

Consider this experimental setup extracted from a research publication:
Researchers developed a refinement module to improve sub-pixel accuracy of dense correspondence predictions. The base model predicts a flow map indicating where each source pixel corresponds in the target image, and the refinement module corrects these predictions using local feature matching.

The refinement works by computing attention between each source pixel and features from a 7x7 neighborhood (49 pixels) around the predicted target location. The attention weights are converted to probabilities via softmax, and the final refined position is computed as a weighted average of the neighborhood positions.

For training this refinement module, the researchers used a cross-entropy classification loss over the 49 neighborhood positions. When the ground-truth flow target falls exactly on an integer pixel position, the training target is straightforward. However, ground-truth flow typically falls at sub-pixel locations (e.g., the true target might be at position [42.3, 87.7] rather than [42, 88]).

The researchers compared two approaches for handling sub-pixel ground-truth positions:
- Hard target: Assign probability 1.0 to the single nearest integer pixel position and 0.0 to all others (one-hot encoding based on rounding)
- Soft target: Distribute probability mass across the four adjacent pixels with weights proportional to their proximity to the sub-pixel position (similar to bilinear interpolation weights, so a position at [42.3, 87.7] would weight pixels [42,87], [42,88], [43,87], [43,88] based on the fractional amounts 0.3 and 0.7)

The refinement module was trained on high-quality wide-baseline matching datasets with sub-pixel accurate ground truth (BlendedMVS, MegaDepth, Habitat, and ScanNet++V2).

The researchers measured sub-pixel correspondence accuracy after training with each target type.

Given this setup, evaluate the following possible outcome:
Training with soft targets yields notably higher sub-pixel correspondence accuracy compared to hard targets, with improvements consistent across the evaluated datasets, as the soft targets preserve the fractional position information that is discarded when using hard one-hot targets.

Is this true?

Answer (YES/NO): YES